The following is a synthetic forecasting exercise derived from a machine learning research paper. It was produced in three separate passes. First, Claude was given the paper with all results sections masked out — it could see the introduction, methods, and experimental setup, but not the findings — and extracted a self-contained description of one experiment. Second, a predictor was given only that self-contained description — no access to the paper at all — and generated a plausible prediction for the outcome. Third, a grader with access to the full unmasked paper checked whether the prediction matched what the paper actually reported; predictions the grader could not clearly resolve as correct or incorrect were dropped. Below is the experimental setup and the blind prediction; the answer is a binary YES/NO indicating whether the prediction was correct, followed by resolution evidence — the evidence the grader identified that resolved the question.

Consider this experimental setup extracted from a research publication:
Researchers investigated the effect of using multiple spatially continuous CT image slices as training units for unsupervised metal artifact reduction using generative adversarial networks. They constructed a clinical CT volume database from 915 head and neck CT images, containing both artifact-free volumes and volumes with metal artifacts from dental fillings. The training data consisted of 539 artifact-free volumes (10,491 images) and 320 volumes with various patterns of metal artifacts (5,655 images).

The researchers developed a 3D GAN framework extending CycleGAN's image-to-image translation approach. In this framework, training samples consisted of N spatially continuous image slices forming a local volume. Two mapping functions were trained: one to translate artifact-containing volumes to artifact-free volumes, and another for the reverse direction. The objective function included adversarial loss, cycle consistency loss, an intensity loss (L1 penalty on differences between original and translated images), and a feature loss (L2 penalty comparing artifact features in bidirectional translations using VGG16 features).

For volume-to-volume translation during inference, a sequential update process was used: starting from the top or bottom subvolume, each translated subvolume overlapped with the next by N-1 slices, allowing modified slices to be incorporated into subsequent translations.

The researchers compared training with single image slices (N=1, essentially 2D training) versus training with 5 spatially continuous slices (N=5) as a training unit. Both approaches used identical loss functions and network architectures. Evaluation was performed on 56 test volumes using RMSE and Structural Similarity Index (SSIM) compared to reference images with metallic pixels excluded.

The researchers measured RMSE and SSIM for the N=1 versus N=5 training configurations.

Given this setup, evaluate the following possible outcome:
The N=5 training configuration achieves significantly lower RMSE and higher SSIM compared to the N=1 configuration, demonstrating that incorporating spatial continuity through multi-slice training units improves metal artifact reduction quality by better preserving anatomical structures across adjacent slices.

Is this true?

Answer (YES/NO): YES